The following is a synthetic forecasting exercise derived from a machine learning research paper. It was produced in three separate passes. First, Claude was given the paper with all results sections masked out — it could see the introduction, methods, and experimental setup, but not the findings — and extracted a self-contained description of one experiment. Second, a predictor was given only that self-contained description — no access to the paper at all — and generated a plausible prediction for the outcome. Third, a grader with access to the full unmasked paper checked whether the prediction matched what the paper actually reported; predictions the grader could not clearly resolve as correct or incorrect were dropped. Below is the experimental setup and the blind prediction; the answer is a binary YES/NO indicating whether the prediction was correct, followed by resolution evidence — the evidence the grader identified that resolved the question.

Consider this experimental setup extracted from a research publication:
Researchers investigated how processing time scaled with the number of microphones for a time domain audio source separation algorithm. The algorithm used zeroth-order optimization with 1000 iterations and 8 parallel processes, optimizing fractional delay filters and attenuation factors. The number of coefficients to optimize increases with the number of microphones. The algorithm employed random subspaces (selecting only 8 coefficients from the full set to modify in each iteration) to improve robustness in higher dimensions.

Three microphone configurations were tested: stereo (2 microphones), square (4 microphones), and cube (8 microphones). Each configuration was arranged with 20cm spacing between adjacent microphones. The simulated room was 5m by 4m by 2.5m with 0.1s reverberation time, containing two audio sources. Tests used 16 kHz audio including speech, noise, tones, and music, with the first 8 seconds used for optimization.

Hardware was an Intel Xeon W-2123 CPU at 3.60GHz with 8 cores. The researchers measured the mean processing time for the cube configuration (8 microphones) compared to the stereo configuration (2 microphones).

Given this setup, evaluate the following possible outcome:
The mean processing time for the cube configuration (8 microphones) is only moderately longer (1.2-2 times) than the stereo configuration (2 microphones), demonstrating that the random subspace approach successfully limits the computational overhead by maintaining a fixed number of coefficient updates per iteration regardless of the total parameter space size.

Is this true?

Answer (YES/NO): YES